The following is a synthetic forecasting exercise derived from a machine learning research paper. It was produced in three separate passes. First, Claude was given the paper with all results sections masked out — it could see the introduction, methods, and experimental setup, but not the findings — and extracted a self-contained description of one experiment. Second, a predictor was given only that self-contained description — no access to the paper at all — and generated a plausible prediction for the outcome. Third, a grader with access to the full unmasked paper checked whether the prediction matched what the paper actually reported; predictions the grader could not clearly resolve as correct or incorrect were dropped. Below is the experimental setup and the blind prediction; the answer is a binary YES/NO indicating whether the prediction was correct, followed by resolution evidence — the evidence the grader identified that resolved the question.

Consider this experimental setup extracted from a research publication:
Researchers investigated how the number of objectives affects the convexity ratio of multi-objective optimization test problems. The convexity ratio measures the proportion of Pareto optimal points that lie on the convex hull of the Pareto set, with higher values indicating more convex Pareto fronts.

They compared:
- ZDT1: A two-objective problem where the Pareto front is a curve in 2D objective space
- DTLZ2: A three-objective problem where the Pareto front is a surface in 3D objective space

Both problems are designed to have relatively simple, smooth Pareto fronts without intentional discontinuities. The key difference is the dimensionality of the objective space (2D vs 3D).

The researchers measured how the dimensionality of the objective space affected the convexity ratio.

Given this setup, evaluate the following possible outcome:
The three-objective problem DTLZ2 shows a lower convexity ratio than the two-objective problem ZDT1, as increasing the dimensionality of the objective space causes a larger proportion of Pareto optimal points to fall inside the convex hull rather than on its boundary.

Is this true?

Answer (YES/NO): YES